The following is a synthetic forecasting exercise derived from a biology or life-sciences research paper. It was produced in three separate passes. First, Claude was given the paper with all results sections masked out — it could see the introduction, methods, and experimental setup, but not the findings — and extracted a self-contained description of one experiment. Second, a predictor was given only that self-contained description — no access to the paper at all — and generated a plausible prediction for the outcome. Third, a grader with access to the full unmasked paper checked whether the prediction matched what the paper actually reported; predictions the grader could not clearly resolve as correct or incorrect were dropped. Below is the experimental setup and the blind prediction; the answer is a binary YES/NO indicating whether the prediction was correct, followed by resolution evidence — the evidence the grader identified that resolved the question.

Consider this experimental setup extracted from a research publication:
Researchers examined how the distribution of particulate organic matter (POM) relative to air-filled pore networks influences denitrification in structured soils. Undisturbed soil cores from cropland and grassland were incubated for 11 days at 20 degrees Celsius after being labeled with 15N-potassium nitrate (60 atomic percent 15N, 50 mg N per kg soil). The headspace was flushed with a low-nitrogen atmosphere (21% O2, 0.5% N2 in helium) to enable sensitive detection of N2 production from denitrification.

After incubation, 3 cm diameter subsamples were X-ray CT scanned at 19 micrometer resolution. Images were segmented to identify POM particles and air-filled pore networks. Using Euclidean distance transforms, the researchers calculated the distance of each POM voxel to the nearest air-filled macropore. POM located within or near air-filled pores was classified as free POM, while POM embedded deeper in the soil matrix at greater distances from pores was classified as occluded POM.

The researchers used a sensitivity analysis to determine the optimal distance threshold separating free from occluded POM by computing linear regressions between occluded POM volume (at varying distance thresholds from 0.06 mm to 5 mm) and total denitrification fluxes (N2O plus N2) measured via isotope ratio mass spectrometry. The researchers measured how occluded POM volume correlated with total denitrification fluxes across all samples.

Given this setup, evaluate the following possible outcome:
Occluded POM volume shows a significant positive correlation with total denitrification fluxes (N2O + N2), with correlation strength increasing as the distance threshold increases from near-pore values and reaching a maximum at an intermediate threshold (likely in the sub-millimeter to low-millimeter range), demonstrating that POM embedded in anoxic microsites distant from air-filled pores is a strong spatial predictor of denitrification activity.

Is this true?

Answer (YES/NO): YES